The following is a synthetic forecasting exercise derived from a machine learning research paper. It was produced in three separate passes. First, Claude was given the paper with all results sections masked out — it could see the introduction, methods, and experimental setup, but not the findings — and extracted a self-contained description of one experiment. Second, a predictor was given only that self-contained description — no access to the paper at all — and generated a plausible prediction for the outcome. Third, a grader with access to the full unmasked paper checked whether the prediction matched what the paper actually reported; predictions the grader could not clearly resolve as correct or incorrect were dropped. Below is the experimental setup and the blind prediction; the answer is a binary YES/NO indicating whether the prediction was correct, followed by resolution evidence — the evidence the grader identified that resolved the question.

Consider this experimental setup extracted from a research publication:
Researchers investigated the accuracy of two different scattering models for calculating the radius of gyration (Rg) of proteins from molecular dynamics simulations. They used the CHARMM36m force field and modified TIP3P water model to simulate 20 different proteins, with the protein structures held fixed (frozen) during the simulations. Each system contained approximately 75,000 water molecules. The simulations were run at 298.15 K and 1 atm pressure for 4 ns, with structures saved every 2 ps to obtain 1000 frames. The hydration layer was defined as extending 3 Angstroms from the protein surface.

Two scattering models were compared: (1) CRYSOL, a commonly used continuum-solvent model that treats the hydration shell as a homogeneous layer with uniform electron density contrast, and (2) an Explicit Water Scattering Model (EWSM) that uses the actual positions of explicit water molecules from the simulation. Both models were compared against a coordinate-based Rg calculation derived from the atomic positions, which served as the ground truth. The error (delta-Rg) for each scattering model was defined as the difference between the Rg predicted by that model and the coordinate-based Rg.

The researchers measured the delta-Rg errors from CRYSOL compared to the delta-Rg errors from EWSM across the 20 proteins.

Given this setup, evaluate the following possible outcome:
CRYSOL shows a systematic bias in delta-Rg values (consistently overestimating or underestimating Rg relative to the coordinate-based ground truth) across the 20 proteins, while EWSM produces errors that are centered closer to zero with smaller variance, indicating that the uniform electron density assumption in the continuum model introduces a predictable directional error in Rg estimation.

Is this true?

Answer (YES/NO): YES